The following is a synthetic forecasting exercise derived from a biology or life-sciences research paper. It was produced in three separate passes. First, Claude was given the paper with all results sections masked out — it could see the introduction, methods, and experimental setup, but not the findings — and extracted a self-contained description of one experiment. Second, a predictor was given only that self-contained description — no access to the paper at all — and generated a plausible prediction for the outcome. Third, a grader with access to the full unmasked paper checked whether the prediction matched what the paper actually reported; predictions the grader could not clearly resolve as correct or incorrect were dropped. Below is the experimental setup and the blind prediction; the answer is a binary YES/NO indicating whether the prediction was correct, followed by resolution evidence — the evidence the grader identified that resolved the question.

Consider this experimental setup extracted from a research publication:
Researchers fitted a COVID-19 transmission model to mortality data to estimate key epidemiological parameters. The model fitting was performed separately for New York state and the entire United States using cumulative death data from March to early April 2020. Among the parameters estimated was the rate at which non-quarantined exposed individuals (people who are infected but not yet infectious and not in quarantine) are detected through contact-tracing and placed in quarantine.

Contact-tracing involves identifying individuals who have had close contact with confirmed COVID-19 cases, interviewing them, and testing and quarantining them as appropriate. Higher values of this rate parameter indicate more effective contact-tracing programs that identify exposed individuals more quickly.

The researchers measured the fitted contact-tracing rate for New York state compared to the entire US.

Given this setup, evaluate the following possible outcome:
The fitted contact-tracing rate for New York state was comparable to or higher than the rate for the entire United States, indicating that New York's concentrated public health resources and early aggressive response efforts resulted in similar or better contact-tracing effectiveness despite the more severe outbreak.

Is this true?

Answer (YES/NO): YES